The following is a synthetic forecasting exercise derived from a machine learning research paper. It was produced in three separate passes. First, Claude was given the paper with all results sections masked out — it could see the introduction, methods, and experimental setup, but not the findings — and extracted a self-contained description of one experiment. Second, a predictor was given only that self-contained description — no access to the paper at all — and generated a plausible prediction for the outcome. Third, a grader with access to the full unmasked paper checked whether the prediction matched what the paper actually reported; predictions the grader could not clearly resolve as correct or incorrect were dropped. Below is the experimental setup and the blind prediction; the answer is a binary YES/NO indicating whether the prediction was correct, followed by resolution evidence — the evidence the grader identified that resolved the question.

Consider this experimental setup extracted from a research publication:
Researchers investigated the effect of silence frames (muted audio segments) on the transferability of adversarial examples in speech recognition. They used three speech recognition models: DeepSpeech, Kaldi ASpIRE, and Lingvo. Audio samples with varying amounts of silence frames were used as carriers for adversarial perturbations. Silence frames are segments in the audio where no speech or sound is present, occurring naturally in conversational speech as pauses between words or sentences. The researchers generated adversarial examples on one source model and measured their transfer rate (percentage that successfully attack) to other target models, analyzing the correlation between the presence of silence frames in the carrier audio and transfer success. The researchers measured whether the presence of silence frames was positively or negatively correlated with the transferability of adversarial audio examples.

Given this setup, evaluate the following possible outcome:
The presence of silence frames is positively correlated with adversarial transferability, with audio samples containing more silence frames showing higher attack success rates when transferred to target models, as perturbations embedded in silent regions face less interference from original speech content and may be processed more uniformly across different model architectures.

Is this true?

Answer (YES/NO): YES